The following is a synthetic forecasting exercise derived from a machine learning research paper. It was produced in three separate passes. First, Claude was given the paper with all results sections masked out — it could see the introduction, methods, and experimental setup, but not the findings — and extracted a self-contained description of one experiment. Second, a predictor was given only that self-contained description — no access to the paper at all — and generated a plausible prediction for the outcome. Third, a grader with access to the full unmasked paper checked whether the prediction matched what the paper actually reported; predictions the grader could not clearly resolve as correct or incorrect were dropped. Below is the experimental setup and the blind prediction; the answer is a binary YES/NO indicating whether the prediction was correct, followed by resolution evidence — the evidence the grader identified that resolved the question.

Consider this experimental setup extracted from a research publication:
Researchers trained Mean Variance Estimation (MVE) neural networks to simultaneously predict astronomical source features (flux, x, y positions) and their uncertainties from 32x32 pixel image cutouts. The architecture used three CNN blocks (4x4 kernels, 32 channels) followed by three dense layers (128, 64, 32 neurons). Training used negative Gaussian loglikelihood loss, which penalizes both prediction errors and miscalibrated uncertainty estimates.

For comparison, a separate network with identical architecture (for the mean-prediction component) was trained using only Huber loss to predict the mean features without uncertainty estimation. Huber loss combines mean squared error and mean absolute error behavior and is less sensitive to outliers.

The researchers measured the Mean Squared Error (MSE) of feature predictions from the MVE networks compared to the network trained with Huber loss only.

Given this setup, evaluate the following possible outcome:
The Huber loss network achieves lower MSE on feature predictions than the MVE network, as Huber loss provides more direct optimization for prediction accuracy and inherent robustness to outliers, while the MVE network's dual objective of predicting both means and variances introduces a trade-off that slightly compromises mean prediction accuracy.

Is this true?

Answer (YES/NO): YES